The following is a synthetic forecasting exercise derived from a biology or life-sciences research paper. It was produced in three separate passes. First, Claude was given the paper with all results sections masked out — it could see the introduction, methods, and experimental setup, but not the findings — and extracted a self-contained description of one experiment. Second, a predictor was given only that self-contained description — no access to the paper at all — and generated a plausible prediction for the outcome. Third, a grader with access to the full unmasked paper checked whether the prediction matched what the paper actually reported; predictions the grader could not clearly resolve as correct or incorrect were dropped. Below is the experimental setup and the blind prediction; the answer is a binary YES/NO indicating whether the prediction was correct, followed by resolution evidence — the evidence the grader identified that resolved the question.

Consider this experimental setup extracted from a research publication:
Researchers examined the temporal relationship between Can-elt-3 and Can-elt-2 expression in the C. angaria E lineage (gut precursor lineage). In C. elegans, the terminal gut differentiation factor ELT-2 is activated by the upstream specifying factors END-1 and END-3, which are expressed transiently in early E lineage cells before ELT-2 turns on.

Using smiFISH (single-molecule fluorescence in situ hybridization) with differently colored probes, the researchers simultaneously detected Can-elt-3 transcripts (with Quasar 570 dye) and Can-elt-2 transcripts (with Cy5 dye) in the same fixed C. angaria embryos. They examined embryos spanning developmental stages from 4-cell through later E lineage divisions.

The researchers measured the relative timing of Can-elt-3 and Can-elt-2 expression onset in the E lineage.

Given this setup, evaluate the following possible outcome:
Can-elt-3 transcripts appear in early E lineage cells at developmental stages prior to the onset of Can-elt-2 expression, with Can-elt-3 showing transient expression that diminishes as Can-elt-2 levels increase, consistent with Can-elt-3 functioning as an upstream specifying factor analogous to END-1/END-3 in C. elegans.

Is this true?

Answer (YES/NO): YES